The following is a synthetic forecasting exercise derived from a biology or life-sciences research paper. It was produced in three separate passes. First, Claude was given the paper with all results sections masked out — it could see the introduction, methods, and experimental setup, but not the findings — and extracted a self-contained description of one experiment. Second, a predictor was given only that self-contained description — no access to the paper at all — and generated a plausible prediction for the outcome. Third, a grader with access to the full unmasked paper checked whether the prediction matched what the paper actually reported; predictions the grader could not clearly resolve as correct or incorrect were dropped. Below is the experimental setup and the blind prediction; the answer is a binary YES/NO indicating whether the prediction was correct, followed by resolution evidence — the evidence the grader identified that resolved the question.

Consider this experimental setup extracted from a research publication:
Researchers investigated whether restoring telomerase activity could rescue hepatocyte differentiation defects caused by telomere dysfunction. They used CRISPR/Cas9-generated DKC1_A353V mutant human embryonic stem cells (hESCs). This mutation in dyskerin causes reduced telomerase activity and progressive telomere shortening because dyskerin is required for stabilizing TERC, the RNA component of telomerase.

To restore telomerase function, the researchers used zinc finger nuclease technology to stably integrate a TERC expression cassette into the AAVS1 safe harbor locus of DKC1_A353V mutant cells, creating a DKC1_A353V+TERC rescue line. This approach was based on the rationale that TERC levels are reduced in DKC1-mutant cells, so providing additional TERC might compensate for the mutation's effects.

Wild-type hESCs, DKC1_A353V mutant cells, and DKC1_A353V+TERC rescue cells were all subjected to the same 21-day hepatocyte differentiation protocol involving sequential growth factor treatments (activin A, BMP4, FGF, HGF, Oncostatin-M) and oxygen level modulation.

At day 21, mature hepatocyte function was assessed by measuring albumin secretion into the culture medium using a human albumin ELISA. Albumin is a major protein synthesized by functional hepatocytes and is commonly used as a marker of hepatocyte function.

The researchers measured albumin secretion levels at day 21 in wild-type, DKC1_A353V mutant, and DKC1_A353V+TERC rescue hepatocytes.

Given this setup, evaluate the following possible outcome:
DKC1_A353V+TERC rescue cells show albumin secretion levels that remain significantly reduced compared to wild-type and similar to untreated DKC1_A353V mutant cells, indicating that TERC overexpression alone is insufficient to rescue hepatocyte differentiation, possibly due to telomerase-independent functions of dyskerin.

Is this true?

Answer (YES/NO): NO